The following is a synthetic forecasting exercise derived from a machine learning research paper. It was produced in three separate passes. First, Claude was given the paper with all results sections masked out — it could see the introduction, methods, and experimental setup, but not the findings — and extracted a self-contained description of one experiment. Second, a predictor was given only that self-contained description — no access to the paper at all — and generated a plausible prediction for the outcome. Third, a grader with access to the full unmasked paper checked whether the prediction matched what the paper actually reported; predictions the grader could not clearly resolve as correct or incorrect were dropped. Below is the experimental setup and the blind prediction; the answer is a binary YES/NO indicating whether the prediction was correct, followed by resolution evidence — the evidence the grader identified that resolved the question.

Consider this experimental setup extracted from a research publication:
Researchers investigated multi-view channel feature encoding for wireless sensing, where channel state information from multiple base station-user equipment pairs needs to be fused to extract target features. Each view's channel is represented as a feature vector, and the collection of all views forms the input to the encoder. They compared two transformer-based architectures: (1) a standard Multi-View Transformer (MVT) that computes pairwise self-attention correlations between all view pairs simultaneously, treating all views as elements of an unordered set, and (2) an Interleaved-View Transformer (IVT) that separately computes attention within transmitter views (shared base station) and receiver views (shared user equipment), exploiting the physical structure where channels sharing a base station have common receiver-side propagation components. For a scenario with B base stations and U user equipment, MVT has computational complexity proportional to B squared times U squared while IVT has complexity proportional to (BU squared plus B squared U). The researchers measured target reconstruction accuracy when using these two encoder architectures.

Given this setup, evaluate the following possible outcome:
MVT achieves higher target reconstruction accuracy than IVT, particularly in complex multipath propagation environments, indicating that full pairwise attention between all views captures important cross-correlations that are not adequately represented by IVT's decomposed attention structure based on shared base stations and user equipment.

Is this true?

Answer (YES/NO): NO